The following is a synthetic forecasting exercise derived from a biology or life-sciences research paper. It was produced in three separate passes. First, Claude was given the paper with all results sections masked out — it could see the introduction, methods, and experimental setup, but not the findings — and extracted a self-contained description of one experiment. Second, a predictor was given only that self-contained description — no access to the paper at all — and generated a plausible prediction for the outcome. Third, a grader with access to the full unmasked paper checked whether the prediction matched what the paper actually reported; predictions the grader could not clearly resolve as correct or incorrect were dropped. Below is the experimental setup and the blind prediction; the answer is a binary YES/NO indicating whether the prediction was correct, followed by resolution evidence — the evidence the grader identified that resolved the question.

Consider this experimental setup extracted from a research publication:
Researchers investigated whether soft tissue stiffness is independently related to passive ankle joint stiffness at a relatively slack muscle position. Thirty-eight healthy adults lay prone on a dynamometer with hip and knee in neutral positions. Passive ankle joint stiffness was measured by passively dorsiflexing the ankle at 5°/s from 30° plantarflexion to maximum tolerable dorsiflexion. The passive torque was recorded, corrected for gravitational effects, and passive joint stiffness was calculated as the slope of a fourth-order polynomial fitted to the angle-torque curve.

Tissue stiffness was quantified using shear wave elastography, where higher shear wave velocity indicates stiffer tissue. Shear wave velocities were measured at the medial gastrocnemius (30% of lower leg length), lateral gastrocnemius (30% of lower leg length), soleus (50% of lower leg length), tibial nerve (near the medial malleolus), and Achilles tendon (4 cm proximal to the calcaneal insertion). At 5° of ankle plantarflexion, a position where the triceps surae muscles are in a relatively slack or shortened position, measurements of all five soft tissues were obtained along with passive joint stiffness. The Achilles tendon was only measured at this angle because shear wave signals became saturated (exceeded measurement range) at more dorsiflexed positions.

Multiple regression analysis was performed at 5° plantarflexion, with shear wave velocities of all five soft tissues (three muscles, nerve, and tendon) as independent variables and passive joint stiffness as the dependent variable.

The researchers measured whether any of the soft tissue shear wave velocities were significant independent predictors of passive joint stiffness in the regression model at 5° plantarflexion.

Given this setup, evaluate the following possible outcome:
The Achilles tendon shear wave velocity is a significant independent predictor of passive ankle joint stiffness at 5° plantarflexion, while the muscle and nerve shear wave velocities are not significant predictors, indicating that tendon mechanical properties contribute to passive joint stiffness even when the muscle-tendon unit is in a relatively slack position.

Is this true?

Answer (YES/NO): NO